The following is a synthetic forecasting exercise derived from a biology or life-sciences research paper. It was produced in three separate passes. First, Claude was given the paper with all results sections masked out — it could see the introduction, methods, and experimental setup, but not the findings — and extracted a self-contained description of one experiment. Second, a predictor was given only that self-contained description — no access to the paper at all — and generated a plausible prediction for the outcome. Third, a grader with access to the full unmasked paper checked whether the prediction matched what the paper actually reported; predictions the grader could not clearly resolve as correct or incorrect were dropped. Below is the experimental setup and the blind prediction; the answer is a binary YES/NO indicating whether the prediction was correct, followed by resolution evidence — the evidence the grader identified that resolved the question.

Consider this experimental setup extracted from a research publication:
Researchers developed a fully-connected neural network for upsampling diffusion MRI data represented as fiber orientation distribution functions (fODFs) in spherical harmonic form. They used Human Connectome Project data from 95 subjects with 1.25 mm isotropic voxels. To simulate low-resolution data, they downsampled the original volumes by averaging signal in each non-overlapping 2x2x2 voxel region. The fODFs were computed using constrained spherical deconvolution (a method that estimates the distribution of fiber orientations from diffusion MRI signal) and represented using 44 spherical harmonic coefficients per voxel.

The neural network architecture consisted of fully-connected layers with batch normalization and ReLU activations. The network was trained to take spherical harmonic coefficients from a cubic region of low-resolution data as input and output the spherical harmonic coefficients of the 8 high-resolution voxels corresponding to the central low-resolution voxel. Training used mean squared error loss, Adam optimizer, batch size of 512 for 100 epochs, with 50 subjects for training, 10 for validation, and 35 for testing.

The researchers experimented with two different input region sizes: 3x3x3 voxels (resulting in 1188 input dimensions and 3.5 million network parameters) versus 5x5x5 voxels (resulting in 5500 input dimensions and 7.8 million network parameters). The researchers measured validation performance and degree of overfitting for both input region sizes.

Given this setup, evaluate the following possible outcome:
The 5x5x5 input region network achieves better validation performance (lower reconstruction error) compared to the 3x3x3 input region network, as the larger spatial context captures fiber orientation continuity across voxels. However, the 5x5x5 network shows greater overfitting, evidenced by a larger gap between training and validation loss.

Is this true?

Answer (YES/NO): NO